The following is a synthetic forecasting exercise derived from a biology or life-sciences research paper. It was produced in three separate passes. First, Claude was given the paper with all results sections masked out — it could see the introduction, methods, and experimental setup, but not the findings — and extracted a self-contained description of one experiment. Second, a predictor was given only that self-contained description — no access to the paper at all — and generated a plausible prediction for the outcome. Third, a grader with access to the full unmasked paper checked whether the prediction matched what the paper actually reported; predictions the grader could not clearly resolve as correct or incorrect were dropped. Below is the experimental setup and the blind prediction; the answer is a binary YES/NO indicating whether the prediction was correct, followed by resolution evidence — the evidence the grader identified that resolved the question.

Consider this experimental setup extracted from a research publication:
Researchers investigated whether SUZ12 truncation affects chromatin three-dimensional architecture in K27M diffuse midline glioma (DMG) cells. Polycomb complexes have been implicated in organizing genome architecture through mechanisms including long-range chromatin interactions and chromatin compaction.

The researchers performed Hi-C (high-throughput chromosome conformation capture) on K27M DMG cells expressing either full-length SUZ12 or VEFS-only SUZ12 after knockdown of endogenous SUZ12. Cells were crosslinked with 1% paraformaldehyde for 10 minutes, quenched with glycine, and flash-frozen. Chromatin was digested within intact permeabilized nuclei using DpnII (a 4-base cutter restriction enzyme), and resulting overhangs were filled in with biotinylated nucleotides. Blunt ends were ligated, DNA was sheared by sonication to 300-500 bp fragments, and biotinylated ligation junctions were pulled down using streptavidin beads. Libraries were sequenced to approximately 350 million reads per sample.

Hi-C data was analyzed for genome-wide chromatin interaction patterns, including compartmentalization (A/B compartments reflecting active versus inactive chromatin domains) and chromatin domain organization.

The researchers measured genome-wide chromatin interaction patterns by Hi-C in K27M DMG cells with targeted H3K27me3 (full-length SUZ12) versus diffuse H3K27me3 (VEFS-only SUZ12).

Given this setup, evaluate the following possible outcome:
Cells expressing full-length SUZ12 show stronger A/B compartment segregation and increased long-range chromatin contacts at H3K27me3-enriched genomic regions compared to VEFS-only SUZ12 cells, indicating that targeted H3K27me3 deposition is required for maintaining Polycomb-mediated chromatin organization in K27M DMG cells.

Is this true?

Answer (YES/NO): NO